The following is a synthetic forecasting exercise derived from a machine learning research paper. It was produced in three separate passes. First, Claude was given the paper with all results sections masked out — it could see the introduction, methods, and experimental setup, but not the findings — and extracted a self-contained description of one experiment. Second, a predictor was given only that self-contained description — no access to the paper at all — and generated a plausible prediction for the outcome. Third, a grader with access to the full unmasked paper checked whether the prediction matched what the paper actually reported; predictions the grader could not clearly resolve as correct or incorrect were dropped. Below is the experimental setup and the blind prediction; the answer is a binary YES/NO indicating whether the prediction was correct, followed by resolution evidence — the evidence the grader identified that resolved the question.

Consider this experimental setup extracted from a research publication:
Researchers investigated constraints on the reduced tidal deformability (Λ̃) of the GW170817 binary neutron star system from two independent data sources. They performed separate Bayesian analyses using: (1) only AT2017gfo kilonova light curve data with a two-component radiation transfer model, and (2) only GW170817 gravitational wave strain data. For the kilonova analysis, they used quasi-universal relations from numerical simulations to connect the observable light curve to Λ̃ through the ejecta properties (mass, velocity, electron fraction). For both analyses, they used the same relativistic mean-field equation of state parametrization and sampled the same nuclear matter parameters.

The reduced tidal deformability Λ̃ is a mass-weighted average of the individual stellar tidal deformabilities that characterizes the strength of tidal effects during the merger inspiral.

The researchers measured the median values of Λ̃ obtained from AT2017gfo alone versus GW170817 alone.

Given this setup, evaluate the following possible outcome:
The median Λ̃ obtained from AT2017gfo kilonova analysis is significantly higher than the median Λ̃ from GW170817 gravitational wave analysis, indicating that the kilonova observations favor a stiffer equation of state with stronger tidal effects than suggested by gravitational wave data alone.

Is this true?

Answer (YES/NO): NO